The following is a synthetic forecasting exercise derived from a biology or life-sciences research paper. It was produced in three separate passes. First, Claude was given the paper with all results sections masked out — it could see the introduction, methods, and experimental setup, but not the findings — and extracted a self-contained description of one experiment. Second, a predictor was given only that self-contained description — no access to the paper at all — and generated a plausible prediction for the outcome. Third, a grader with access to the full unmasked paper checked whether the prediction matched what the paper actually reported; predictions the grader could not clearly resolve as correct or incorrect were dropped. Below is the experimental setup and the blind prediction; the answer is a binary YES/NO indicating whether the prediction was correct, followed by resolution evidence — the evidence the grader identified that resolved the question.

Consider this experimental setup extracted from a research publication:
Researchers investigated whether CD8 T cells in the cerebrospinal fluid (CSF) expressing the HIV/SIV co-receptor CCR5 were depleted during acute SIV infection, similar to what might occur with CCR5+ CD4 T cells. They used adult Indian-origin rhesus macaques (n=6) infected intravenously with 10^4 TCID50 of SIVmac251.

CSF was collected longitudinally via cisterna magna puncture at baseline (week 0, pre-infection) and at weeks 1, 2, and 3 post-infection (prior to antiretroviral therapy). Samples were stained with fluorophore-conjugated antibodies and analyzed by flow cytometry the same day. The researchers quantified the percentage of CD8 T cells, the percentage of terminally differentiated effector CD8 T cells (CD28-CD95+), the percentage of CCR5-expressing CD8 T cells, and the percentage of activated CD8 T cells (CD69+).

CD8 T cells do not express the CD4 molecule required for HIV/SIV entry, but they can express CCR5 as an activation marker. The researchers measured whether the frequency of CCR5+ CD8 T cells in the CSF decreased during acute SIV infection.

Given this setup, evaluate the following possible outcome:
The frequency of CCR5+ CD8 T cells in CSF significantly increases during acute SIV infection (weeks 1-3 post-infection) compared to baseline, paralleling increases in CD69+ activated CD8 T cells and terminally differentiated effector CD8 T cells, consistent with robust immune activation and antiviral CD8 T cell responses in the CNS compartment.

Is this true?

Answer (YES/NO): NO